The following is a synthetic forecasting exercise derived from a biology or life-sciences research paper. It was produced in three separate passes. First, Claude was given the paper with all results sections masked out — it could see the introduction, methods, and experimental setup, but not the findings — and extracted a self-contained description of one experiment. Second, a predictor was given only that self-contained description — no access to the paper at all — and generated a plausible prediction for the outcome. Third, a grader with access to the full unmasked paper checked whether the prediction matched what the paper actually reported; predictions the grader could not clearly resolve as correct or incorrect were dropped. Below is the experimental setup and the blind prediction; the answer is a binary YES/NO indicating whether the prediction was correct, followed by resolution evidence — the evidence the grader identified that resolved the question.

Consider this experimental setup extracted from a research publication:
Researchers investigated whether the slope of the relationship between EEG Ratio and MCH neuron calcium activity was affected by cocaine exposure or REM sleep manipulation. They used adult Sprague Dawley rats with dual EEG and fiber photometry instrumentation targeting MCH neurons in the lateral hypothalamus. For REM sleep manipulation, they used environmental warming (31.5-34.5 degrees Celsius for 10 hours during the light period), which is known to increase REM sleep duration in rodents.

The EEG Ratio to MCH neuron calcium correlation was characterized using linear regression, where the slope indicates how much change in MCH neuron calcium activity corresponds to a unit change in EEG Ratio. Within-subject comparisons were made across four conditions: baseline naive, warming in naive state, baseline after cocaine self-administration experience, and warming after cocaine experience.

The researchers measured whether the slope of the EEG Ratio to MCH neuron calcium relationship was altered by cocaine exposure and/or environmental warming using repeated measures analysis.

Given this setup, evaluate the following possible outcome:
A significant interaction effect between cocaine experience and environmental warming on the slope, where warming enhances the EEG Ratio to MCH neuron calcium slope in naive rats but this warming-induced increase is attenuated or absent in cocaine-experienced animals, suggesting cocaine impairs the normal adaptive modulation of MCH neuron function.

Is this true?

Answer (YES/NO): NO